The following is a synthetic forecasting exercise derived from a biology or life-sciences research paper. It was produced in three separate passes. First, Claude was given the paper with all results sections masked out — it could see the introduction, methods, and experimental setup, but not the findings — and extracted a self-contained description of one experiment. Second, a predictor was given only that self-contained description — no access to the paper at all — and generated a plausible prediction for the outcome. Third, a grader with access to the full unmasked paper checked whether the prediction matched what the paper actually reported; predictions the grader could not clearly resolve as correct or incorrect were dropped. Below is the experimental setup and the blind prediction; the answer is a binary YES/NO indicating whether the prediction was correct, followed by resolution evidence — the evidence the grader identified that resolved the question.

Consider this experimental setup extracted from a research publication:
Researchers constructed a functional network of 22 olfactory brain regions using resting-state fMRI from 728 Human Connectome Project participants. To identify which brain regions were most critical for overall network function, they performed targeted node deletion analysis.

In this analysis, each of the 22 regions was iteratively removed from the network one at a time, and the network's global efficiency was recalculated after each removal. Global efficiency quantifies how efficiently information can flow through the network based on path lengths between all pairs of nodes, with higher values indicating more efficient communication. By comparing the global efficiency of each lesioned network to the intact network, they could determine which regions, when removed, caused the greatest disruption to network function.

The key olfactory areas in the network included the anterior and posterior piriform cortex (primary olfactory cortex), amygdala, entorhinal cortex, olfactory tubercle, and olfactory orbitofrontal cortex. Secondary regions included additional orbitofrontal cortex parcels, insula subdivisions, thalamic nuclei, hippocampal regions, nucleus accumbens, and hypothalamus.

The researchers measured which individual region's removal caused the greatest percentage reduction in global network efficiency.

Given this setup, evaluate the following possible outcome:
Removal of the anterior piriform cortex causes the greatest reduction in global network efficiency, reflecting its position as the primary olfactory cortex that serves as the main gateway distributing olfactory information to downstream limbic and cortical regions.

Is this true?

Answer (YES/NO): NO